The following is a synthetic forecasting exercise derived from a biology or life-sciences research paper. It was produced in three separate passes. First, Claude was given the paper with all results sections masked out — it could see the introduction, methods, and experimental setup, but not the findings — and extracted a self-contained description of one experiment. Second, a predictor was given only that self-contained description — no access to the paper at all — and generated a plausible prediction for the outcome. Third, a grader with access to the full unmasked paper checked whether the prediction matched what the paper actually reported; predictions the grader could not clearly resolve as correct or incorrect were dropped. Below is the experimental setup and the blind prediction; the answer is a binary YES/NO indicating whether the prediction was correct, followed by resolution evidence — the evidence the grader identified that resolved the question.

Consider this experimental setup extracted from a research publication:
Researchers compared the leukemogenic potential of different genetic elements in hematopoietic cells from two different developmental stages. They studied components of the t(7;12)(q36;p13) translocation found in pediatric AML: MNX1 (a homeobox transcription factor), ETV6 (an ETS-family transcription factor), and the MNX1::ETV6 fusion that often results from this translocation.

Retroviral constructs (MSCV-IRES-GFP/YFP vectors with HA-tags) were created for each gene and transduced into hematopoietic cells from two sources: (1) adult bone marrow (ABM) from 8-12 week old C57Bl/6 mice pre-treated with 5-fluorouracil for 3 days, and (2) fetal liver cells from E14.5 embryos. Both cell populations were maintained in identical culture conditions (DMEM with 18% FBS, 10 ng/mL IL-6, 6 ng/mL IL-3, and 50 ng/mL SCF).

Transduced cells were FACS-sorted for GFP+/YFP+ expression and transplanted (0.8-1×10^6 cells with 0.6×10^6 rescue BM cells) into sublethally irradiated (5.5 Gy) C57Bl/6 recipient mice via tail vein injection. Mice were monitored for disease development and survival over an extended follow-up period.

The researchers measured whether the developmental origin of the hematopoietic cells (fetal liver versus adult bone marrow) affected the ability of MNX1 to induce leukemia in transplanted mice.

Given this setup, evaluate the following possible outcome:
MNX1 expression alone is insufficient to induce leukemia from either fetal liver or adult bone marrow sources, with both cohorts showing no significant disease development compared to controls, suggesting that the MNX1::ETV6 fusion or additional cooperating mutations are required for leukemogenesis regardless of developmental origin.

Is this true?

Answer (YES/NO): NO